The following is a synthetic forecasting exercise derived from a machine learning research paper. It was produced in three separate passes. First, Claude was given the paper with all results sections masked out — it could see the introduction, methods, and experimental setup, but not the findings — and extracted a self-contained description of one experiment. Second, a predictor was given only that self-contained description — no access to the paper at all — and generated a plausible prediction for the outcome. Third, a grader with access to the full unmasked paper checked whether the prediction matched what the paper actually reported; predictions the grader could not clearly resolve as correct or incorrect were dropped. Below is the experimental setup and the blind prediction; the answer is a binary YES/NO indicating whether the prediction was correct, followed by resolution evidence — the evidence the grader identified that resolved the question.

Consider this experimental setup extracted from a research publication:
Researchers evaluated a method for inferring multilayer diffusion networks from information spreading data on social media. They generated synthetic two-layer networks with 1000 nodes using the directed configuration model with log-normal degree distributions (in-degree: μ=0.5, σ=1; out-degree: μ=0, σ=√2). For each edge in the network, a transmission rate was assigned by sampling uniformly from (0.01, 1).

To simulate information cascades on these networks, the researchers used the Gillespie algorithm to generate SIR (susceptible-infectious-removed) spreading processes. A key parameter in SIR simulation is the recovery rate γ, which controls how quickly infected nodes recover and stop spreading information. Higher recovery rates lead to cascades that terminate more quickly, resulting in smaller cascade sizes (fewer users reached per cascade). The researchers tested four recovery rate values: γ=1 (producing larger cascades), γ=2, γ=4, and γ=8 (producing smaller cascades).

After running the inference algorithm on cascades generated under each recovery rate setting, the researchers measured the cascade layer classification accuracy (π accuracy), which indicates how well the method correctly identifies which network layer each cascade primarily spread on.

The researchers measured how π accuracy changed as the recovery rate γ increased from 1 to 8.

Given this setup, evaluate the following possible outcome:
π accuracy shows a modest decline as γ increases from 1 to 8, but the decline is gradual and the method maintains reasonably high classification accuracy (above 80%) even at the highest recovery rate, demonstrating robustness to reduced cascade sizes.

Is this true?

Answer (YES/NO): NO